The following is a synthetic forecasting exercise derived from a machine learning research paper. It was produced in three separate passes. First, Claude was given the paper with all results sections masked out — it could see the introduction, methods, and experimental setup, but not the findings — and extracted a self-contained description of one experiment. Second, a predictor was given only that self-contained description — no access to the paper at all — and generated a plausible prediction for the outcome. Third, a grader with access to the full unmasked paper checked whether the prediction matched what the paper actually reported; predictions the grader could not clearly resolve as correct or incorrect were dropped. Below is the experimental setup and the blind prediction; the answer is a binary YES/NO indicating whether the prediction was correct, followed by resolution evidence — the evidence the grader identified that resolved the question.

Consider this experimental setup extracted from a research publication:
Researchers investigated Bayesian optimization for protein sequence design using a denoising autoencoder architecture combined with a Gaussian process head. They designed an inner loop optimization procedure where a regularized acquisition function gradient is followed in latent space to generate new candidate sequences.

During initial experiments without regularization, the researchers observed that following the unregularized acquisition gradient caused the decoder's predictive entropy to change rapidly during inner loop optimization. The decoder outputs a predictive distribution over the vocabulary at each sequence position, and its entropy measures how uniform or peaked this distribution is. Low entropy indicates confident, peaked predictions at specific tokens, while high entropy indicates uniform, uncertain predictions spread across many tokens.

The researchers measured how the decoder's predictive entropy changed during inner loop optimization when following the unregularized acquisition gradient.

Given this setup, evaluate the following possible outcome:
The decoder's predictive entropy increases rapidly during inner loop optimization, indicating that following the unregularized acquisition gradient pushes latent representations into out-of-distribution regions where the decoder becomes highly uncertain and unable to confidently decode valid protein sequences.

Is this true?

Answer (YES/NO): YES